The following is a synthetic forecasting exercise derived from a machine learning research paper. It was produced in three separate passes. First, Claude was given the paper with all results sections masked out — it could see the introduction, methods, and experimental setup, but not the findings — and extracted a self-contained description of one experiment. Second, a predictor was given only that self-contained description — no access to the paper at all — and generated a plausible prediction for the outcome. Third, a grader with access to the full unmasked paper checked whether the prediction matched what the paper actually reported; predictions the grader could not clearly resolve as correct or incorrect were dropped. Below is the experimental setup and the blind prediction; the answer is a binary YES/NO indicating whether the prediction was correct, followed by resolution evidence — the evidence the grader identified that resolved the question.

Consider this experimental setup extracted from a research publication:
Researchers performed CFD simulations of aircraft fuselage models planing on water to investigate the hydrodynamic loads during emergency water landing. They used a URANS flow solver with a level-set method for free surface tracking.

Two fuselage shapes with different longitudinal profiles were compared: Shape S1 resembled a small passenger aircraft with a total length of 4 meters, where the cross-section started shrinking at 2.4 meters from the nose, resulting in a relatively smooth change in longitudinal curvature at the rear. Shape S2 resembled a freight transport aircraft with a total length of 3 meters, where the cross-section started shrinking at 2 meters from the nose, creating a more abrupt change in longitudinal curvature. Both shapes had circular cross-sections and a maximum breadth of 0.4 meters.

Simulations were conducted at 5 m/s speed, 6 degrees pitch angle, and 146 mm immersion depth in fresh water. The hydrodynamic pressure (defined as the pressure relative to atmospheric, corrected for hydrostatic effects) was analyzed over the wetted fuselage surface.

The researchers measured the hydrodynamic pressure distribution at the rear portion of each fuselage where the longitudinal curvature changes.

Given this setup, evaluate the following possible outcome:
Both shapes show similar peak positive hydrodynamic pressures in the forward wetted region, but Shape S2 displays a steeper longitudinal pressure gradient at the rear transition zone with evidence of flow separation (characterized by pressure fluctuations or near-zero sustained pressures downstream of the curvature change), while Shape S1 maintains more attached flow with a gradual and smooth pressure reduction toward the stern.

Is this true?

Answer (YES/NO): NO